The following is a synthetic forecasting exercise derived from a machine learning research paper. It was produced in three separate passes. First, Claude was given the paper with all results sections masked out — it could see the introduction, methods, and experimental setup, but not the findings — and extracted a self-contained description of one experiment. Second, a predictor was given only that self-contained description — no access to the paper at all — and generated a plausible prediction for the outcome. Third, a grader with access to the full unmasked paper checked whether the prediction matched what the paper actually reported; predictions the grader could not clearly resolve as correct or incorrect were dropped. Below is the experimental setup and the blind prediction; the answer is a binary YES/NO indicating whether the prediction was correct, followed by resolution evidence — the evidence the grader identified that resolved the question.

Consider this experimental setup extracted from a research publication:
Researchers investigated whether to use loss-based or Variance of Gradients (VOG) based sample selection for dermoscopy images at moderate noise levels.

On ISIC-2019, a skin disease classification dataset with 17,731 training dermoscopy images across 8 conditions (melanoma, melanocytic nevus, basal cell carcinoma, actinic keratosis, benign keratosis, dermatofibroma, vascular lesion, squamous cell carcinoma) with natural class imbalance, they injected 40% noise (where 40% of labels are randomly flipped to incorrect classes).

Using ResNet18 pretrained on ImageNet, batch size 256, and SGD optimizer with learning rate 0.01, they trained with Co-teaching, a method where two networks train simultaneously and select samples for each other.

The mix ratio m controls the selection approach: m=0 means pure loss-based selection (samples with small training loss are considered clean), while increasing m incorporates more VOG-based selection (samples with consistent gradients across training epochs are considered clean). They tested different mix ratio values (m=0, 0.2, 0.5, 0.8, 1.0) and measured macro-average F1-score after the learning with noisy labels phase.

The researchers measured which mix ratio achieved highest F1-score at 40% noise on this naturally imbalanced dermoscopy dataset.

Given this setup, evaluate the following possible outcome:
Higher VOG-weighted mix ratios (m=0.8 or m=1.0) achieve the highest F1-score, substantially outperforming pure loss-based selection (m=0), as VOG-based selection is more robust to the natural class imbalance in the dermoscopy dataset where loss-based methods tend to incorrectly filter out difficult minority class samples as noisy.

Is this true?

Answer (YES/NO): NO